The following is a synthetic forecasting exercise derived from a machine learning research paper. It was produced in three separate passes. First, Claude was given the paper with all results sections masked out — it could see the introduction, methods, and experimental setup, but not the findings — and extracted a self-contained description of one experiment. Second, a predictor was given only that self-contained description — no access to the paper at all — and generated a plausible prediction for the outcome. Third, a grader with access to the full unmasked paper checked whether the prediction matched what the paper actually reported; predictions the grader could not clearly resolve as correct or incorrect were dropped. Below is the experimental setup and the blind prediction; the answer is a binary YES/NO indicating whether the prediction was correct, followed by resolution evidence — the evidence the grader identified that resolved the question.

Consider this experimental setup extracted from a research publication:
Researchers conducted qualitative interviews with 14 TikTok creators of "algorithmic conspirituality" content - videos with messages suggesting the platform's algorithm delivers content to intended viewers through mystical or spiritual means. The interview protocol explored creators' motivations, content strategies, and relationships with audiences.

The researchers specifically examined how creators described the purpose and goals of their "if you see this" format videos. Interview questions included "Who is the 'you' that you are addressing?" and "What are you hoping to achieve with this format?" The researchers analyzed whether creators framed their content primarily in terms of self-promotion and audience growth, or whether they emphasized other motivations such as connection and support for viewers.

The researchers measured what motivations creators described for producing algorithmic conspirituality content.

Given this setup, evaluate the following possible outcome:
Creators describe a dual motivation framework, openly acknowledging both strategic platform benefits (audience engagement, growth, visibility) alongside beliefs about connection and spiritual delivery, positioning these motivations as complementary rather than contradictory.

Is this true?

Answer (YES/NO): YES